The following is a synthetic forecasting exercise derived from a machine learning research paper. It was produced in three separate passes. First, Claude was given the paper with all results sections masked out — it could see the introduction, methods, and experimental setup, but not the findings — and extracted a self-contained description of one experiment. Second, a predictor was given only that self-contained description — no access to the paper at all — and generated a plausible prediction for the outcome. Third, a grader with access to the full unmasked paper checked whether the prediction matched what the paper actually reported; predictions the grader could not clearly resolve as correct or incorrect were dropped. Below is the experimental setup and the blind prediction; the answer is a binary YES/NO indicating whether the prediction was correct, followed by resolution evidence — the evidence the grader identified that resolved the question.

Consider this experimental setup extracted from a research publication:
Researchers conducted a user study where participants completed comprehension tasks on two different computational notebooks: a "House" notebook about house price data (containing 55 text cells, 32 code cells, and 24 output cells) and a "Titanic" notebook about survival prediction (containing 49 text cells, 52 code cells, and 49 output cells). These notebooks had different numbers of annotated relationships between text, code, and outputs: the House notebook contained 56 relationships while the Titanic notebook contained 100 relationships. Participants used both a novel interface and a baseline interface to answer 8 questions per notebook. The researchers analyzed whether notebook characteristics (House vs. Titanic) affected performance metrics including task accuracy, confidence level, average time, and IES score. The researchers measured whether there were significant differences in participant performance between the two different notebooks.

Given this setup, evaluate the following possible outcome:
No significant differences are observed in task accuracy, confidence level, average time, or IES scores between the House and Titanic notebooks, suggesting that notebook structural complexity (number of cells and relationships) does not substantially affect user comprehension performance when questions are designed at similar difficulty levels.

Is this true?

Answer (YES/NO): YES